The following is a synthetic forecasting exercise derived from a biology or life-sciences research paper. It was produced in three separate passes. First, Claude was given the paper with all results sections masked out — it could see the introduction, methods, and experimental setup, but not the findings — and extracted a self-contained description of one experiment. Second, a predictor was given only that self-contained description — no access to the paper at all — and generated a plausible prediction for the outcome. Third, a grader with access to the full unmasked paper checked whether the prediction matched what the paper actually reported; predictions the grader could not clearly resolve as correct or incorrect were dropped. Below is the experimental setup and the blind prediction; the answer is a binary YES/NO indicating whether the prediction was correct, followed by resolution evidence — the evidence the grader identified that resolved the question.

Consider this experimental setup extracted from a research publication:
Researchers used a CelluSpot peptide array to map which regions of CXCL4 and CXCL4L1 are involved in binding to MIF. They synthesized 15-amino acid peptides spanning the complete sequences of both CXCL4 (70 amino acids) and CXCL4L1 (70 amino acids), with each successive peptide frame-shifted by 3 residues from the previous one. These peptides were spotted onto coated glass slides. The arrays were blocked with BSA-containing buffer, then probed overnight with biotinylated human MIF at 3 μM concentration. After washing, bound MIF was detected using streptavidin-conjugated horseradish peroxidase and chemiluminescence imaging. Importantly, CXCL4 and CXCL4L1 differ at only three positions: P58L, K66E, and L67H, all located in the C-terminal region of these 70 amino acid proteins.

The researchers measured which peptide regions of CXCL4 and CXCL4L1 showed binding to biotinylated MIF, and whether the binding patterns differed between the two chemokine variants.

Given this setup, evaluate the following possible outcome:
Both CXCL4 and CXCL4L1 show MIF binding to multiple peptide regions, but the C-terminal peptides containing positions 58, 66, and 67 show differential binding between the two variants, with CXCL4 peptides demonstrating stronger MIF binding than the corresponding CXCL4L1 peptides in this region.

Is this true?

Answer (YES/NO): NO